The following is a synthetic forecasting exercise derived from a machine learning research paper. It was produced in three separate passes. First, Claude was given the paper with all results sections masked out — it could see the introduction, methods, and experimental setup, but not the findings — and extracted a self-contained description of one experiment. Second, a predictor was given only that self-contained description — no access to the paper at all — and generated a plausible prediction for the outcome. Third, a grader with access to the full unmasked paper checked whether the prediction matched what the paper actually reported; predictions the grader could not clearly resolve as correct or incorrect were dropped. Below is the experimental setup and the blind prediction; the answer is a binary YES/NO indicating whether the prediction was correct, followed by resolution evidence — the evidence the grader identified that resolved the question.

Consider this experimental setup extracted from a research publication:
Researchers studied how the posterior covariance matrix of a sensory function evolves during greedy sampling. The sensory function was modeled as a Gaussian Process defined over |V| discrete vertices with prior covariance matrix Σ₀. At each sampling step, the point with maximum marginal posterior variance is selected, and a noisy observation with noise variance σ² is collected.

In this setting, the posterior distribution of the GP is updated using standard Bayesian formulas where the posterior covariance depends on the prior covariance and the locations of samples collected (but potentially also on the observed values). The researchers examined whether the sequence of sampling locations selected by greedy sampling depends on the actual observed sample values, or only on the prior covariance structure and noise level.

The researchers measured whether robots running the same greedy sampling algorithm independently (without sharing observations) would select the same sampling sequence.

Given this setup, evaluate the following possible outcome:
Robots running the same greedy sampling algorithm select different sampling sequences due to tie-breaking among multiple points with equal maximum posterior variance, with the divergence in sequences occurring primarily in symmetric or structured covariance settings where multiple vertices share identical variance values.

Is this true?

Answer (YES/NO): NO